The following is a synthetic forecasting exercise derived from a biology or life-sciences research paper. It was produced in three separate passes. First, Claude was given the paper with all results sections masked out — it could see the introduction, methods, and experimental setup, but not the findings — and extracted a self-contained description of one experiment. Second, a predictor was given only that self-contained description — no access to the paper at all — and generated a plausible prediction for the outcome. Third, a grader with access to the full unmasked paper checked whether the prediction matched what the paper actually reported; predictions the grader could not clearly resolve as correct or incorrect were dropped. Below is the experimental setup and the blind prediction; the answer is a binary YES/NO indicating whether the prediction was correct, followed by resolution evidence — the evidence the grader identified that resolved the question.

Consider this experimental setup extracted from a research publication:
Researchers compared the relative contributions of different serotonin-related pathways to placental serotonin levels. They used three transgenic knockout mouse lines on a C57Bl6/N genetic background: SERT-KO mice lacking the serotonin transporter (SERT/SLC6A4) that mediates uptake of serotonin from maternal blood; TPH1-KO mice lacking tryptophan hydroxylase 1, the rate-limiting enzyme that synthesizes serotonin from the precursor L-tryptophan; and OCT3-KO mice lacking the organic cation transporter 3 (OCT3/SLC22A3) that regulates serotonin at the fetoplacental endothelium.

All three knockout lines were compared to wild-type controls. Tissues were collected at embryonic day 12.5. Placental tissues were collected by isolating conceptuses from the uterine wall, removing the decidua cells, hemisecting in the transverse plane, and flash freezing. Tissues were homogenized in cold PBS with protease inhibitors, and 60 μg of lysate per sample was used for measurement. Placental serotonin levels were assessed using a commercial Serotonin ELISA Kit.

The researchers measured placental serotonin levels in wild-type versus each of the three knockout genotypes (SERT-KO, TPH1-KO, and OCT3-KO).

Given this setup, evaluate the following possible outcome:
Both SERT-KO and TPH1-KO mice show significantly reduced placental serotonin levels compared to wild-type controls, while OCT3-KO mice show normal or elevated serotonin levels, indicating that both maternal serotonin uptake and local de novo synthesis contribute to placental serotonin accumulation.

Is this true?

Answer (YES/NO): NO